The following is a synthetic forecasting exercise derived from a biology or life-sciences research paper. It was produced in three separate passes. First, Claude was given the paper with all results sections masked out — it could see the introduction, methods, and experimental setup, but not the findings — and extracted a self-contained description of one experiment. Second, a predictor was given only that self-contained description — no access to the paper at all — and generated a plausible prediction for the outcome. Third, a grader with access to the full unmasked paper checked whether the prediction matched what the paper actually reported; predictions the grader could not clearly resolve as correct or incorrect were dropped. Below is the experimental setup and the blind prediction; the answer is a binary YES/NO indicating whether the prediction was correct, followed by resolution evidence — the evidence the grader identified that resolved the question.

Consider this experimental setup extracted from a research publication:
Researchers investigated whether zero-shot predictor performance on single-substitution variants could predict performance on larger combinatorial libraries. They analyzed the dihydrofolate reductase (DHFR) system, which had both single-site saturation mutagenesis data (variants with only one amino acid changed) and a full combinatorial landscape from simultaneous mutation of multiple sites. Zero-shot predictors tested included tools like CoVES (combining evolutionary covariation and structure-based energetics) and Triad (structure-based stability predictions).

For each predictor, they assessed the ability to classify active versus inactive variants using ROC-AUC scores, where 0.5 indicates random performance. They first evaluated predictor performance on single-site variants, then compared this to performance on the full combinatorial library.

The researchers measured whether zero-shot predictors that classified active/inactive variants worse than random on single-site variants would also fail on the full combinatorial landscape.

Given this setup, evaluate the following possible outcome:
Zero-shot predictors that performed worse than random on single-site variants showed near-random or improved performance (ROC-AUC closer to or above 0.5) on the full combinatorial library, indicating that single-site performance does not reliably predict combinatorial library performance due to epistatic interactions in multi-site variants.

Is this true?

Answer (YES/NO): NO